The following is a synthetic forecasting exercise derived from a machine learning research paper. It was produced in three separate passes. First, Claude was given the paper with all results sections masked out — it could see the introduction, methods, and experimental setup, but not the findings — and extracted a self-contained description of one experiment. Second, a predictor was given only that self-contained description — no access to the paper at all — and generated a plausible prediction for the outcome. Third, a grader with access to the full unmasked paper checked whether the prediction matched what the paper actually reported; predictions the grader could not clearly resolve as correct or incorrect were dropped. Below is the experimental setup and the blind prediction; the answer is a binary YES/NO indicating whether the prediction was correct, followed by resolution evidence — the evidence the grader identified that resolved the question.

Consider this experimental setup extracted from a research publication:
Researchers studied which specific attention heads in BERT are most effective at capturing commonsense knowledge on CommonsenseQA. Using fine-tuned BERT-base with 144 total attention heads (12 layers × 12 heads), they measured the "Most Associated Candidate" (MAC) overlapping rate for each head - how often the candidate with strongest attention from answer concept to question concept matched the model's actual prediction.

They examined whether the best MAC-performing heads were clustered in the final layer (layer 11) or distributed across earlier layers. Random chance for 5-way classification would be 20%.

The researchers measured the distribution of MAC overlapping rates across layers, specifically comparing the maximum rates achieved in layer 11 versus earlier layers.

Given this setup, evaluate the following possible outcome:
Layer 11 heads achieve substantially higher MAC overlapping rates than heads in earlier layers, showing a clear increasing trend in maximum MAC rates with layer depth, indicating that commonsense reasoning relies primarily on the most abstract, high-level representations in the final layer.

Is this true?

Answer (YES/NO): NO